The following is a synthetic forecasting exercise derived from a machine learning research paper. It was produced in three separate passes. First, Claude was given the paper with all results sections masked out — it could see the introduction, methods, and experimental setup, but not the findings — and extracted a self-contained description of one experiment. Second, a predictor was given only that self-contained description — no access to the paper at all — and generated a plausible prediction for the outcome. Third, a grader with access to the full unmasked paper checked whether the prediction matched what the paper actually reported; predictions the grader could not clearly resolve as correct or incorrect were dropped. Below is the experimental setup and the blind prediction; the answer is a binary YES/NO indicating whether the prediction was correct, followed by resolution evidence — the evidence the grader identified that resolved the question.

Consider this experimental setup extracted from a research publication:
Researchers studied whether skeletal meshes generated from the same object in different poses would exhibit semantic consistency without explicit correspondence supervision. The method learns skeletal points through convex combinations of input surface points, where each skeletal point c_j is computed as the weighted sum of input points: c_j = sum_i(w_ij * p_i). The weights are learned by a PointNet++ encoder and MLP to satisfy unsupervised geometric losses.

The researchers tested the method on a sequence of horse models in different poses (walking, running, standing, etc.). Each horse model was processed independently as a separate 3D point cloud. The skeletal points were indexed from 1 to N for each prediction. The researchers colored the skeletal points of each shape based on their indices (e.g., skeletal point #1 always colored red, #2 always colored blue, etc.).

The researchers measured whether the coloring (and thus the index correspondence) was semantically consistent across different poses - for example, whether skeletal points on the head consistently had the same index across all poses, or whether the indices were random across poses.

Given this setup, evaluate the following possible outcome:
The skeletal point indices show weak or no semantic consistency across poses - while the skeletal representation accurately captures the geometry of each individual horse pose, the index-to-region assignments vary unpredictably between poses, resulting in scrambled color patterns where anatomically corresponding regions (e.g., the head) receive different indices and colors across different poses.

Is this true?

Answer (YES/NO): NO